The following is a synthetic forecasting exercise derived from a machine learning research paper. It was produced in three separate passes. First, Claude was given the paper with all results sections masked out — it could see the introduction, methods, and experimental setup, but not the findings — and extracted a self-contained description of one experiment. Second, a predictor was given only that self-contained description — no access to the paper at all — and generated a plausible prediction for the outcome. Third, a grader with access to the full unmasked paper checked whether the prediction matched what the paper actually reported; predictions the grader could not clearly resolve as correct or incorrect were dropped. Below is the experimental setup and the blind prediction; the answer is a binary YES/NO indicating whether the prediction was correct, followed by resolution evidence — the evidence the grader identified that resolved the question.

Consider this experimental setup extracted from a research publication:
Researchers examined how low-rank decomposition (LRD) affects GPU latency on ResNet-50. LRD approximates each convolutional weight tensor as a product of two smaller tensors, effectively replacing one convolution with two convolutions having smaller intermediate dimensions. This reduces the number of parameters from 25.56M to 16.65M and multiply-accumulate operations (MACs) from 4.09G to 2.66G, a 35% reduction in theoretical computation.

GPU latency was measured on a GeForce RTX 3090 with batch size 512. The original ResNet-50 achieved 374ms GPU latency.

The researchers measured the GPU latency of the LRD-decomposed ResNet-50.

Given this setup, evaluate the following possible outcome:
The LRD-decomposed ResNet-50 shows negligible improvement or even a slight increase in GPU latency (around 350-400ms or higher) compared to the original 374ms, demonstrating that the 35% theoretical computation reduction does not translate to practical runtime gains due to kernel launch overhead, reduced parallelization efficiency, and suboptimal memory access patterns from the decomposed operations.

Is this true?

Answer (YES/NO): YES